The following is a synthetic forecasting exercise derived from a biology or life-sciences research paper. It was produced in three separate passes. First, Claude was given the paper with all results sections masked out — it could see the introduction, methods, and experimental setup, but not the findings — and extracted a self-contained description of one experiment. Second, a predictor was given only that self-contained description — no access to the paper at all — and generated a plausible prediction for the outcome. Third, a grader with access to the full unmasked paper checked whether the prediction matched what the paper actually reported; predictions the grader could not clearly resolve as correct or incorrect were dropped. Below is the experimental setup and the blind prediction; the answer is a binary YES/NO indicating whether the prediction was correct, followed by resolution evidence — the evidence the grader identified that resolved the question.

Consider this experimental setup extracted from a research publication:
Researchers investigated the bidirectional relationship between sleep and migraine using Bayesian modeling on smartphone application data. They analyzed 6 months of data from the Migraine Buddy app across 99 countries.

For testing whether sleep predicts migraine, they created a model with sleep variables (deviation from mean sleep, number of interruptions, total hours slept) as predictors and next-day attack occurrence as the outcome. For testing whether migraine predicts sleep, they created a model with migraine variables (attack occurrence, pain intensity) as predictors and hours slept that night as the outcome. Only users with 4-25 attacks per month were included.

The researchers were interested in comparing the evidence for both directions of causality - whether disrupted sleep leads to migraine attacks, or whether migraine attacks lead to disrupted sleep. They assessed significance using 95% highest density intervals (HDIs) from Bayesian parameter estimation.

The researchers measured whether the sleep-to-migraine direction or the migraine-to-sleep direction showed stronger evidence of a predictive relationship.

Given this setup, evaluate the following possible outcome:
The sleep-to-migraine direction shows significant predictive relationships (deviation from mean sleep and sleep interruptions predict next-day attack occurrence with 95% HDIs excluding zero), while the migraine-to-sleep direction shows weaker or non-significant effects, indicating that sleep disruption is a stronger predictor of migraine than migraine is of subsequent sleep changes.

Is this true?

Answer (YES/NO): NO